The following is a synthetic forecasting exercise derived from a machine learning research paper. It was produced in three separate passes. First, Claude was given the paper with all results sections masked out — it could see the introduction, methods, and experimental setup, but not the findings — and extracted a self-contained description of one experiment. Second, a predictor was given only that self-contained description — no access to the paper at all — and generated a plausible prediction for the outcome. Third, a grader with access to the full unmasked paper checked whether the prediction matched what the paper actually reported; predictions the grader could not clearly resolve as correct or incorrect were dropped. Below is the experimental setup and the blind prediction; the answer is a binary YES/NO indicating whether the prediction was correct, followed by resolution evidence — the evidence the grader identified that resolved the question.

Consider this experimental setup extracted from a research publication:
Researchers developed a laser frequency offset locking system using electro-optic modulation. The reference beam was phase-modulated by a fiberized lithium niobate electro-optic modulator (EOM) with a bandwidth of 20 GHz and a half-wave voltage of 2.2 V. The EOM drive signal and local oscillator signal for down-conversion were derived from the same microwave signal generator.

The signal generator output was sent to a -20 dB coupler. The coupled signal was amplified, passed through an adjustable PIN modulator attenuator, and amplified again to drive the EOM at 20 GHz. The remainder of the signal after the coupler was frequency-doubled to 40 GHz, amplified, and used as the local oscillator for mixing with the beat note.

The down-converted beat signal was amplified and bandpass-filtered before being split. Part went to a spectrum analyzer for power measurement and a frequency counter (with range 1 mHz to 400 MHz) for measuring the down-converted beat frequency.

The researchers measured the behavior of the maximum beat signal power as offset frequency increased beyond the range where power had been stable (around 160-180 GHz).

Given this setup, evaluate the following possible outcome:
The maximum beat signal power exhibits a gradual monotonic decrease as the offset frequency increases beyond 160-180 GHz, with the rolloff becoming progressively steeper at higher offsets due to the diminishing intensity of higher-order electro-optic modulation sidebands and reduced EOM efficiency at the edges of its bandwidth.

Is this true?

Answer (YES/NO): NO